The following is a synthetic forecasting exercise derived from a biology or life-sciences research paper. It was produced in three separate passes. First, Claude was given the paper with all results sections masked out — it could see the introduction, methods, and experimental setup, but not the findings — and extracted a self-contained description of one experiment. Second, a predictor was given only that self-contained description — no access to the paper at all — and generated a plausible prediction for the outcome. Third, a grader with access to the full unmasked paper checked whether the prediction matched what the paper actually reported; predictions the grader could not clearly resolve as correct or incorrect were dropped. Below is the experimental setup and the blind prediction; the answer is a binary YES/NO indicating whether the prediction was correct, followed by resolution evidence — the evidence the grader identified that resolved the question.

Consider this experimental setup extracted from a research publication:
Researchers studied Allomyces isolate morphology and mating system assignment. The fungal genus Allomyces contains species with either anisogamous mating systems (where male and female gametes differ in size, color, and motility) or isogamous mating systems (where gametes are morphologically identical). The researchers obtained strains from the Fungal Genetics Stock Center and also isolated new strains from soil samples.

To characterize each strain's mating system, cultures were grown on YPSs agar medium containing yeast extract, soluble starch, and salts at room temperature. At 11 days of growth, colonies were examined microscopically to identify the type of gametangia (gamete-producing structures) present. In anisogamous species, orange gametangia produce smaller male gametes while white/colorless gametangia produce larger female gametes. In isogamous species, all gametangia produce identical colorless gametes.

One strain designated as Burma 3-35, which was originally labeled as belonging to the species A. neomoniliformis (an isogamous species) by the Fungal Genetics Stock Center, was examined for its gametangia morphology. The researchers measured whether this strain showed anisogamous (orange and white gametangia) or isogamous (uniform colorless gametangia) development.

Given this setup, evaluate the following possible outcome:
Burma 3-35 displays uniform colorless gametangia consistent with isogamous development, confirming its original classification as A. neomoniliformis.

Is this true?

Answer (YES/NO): NO